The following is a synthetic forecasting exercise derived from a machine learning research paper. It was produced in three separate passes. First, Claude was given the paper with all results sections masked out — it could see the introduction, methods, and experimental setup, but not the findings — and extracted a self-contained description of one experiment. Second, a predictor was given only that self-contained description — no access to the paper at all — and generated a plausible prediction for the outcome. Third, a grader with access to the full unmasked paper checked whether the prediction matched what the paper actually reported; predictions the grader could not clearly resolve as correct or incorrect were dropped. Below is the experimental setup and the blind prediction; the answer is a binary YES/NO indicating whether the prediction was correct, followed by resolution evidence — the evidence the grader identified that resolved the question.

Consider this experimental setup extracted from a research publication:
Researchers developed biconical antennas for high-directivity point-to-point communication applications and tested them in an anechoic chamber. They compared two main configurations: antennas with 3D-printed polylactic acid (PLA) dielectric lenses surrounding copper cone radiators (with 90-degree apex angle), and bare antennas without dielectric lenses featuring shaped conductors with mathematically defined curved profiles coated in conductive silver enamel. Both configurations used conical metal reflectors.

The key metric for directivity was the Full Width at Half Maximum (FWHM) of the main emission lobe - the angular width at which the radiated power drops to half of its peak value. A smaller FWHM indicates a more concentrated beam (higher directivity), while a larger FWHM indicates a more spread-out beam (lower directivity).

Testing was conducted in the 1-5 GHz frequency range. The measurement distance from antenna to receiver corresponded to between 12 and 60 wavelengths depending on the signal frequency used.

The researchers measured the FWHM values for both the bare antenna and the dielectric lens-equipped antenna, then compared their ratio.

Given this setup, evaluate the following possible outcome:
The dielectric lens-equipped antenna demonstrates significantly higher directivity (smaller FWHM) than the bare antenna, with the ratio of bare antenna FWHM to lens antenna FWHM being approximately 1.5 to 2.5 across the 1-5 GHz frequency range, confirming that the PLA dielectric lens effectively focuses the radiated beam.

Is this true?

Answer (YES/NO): YES